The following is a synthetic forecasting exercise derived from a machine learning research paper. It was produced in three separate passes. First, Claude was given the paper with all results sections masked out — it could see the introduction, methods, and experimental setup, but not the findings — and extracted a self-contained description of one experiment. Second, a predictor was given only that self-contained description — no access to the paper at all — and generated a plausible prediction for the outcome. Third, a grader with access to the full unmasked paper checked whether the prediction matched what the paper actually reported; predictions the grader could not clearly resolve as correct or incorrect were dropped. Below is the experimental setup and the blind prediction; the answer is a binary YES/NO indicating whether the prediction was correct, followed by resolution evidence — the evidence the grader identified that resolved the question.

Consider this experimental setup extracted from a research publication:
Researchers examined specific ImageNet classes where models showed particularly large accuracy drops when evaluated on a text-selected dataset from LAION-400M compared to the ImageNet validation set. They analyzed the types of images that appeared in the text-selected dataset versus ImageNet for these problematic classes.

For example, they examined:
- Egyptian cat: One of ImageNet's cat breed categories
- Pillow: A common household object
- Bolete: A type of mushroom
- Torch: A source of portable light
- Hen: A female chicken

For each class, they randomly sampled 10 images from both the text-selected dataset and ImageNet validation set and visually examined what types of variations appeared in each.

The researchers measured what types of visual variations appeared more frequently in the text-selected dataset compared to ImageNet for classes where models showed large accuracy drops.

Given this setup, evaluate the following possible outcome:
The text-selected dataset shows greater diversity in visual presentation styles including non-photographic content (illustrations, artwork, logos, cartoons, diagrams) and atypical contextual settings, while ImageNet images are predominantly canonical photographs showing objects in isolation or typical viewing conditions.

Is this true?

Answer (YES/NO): YES